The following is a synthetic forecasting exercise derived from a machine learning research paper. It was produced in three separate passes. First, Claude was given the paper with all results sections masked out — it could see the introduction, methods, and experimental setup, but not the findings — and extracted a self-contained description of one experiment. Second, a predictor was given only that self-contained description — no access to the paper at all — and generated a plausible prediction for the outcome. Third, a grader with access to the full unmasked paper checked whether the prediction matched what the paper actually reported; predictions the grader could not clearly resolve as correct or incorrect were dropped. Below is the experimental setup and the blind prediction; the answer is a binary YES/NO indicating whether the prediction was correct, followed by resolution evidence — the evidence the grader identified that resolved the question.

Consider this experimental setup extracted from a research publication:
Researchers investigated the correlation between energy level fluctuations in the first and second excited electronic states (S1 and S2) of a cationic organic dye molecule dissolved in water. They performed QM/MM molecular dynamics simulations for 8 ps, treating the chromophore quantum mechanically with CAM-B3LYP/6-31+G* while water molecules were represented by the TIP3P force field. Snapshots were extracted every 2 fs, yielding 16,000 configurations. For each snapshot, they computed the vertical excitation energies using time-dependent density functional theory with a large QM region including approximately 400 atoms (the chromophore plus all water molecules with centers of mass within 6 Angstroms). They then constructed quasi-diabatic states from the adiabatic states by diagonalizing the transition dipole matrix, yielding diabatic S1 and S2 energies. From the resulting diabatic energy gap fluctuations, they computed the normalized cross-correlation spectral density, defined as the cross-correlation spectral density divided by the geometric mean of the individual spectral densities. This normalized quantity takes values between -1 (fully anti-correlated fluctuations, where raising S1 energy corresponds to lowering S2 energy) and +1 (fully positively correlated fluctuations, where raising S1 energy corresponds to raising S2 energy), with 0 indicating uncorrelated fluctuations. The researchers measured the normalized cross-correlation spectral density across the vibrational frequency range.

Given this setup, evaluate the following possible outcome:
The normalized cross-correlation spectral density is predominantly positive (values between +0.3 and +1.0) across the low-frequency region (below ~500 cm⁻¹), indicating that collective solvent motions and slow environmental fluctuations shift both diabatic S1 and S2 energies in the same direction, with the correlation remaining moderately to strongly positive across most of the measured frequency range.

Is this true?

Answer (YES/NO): YES